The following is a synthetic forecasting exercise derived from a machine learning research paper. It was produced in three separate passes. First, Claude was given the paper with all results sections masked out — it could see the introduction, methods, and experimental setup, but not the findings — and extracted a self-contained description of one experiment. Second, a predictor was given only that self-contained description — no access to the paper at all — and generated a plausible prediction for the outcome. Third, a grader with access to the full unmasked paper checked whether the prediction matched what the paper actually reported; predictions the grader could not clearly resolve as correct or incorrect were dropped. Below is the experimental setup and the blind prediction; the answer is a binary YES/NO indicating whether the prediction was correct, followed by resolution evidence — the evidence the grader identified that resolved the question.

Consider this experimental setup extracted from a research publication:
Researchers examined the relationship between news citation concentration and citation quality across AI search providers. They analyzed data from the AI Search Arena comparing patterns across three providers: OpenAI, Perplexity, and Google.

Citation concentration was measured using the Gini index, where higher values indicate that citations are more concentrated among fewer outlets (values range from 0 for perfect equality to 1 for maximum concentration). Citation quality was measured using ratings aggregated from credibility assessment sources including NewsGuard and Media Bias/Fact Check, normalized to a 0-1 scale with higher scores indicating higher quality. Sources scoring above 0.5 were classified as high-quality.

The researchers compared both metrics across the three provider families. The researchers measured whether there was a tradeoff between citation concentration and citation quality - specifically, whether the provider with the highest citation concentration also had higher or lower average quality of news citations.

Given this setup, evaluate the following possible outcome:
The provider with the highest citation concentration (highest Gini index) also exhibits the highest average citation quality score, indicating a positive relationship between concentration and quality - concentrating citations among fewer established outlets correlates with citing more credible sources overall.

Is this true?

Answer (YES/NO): YES